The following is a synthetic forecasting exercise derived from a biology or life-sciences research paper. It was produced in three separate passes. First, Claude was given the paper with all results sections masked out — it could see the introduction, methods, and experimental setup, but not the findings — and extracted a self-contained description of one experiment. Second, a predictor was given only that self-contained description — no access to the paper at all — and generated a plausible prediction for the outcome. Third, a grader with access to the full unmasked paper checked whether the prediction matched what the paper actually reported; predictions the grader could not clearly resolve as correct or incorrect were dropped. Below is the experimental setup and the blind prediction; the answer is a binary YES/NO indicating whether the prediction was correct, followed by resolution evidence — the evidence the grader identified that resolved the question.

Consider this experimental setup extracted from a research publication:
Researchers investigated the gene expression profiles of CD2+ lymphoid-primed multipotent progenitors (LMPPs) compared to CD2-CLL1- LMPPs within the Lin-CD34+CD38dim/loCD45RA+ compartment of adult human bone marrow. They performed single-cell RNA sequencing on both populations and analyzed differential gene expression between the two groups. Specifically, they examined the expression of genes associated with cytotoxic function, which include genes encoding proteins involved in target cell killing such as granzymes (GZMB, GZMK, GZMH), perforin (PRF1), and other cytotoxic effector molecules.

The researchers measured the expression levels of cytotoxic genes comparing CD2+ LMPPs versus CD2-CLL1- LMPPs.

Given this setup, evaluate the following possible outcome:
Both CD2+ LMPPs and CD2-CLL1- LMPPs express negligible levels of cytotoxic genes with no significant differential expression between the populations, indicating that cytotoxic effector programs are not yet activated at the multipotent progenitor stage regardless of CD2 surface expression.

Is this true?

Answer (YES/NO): NO